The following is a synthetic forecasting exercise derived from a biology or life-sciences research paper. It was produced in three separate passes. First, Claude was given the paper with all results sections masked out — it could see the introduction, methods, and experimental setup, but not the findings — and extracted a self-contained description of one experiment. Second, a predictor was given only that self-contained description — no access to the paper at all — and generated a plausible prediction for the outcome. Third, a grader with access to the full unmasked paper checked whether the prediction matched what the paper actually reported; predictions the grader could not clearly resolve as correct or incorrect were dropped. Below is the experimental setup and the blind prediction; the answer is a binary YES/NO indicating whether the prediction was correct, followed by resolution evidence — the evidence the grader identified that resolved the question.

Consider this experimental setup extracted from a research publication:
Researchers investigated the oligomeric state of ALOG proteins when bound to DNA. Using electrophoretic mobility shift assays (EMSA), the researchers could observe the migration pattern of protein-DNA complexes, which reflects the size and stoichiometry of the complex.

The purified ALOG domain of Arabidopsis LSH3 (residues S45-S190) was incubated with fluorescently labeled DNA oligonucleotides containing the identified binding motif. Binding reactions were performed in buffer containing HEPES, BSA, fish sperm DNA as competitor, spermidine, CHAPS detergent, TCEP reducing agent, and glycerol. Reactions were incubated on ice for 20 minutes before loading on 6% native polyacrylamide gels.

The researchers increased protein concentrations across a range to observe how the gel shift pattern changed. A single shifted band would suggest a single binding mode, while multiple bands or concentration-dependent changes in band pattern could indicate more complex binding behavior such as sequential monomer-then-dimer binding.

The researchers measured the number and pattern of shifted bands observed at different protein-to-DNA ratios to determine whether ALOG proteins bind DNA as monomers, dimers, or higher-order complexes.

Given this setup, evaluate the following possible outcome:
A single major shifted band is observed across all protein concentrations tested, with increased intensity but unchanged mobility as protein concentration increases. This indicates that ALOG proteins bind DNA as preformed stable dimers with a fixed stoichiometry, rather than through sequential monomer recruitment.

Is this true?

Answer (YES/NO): NO